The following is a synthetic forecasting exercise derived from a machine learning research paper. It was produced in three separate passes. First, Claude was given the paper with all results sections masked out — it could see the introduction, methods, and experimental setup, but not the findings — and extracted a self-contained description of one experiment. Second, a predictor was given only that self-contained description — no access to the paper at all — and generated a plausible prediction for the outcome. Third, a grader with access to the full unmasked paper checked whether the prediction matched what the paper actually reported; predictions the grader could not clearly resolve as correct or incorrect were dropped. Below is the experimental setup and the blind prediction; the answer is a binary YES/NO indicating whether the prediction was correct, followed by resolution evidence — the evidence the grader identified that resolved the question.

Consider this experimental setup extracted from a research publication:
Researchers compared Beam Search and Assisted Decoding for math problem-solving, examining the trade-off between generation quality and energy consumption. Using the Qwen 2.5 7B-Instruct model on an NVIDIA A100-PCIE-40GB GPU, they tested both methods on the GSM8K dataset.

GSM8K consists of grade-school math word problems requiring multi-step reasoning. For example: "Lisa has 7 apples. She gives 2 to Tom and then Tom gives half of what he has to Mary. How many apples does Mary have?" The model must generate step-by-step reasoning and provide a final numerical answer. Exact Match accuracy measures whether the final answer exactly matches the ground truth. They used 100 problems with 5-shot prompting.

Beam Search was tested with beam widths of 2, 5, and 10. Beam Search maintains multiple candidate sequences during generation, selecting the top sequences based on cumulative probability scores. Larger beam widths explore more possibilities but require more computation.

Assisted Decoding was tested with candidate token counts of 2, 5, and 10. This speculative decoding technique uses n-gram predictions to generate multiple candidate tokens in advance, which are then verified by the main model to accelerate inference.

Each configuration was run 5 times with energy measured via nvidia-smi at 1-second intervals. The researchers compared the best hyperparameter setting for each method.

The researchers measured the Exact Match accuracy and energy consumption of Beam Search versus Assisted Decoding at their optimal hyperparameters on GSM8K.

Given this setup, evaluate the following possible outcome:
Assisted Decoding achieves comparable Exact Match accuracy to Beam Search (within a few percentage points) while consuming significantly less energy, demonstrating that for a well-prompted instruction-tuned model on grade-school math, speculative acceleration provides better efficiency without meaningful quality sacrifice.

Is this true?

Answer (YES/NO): NO